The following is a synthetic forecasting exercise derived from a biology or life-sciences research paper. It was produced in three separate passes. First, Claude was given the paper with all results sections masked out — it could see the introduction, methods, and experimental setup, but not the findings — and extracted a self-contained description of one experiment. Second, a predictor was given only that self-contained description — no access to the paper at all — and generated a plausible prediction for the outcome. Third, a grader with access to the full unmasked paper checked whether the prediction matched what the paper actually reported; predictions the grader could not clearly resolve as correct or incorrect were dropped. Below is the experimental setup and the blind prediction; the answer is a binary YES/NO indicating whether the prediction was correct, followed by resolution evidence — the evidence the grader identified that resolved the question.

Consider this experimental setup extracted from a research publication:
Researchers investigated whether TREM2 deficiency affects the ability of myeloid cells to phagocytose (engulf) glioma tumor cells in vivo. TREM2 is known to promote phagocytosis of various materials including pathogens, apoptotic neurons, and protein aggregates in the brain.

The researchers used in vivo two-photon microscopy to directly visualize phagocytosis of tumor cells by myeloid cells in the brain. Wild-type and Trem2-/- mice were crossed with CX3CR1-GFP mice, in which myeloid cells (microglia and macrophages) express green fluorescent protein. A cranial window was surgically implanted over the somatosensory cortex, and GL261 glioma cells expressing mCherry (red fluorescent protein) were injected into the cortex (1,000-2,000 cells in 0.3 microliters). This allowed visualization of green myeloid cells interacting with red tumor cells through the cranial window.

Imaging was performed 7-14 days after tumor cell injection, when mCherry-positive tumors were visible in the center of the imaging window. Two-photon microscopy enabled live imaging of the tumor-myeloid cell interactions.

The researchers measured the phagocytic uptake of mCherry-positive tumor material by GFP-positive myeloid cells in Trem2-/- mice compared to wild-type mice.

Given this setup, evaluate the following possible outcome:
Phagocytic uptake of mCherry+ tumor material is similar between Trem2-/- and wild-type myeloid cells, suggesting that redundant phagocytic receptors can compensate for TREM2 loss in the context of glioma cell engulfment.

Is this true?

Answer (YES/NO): NO